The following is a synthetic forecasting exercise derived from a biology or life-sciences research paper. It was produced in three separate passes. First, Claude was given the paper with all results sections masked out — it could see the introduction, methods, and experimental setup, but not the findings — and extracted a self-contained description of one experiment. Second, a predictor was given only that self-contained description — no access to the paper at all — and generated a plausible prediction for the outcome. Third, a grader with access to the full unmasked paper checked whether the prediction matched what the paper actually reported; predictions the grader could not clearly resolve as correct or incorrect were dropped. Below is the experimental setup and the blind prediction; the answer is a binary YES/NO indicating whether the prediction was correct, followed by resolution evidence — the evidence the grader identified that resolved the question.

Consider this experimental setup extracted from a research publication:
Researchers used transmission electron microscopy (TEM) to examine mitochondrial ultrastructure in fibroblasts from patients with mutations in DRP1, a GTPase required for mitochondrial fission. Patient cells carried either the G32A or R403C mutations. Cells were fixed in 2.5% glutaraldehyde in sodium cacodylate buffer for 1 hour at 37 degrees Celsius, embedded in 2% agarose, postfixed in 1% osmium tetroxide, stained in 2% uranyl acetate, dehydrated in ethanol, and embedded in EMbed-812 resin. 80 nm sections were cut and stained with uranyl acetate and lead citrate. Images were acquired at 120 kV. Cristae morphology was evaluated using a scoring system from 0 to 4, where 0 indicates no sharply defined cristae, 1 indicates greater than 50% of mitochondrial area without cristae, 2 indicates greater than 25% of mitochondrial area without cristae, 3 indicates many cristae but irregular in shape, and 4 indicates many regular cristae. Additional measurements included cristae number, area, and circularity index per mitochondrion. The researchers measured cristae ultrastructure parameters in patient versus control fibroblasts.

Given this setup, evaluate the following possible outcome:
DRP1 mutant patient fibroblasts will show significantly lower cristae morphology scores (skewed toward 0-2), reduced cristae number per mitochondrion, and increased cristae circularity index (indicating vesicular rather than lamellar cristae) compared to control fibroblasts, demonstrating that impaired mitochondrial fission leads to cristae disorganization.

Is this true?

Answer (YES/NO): NO